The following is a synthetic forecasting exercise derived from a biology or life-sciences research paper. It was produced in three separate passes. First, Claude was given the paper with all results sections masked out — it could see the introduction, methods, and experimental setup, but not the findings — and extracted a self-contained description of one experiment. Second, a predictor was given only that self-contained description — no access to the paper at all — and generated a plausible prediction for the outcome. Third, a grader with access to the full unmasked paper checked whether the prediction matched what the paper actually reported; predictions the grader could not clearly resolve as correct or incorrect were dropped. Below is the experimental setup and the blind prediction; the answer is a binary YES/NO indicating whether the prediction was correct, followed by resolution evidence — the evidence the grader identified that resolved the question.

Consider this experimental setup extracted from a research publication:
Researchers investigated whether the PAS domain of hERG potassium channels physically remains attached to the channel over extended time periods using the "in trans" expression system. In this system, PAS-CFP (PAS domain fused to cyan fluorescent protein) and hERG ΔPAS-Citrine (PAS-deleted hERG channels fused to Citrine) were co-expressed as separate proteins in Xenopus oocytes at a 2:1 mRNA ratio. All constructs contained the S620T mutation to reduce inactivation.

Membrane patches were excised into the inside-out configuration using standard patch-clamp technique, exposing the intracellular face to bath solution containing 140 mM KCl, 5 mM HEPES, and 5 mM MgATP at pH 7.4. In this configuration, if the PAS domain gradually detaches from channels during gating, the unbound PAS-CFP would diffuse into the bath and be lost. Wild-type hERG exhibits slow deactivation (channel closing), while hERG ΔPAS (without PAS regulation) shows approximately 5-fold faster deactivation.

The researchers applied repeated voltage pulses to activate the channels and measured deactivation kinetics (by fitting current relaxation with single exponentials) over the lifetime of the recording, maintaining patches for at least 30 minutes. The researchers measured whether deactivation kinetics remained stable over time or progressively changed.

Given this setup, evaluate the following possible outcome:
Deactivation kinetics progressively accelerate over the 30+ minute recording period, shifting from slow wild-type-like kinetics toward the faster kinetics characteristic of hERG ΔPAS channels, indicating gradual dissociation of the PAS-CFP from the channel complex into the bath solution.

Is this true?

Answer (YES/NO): NO